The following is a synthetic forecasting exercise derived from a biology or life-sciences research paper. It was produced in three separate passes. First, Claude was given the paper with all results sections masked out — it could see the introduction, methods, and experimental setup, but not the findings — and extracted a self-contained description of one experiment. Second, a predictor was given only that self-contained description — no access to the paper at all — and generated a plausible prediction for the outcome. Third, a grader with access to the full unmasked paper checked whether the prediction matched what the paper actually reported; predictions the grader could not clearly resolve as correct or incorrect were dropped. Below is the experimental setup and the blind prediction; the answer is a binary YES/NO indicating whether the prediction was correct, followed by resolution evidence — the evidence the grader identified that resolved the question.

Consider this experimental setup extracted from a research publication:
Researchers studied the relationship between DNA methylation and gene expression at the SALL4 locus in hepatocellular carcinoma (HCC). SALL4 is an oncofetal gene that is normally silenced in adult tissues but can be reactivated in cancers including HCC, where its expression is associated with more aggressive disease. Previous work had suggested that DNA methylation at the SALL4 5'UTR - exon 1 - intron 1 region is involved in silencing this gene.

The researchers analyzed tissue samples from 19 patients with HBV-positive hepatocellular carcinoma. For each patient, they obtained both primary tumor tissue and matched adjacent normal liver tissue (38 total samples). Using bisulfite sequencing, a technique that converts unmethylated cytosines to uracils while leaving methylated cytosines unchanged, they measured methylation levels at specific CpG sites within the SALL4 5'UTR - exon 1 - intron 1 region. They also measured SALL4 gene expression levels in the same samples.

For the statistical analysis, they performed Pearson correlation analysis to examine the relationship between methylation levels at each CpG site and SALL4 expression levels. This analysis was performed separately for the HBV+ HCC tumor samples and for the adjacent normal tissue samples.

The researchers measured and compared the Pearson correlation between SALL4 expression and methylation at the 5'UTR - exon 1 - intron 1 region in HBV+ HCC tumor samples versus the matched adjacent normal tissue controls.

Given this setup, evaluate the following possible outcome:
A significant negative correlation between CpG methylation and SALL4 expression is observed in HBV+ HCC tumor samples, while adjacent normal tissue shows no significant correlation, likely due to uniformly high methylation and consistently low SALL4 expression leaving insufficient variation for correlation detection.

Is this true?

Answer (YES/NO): YES